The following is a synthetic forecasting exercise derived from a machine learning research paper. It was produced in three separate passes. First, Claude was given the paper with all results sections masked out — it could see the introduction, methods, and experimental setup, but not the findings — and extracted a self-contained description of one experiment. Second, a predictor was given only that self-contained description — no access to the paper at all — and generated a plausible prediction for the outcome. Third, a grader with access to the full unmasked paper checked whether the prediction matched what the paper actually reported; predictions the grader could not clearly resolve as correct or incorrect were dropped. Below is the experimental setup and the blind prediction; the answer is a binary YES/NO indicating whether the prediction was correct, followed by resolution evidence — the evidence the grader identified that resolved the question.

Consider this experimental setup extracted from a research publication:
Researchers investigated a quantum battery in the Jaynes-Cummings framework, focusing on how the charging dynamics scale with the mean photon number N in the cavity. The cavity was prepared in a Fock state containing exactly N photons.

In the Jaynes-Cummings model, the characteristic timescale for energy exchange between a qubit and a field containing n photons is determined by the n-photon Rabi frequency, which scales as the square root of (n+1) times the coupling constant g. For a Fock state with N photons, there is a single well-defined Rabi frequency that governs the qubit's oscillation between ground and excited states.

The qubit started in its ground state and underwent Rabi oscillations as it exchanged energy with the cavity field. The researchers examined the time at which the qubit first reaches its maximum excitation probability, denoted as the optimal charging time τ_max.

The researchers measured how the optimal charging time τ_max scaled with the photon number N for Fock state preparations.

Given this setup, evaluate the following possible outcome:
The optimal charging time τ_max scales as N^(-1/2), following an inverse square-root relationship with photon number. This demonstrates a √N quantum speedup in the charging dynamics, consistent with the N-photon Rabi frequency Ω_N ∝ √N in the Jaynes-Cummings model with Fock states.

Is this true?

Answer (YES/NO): YES